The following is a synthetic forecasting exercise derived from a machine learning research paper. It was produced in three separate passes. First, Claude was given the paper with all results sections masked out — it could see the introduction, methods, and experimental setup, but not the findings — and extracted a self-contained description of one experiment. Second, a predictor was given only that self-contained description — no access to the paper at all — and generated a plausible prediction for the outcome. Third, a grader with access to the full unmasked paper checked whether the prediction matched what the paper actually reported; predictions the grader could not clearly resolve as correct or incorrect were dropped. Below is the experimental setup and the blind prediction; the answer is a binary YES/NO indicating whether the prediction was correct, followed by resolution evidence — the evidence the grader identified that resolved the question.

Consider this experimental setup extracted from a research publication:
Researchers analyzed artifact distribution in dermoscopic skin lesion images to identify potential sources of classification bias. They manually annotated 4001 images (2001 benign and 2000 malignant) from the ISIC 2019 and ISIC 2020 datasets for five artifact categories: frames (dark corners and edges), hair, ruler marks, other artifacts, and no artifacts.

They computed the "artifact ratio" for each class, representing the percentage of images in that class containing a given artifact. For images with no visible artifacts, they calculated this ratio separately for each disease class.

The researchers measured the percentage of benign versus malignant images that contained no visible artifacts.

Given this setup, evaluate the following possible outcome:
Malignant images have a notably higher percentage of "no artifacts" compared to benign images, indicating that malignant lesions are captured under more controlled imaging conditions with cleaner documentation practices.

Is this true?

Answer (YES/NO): NO